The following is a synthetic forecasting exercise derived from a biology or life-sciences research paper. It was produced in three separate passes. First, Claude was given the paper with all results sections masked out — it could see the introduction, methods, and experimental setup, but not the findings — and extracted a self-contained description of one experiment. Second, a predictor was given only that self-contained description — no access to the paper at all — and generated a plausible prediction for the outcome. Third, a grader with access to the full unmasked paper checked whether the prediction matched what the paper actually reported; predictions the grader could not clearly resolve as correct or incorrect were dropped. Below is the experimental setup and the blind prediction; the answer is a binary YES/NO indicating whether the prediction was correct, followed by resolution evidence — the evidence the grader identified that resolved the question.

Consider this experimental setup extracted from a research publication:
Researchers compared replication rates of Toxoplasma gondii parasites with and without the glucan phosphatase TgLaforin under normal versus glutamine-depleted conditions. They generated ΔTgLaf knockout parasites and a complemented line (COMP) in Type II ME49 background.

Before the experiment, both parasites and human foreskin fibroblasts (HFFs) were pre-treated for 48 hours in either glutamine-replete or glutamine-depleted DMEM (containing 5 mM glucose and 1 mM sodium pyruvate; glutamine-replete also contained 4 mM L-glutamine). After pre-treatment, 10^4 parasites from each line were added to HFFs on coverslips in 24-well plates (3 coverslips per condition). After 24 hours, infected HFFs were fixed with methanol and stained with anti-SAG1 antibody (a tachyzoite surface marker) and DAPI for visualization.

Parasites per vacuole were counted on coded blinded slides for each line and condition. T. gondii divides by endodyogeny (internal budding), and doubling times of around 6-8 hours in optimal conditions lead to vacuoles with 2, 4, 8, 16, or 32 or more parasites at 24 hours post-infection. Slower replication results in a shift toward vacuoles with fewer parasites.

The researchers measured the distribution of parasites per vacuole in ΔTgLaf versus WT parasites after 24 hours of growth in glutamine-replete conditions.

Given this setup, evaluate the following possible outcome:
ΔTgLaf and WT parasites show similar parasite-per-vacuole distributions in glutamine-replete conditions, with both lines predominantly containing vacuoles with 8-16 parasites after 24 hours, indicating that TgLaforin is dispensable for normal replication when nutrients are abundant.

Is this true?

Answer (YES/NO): YES